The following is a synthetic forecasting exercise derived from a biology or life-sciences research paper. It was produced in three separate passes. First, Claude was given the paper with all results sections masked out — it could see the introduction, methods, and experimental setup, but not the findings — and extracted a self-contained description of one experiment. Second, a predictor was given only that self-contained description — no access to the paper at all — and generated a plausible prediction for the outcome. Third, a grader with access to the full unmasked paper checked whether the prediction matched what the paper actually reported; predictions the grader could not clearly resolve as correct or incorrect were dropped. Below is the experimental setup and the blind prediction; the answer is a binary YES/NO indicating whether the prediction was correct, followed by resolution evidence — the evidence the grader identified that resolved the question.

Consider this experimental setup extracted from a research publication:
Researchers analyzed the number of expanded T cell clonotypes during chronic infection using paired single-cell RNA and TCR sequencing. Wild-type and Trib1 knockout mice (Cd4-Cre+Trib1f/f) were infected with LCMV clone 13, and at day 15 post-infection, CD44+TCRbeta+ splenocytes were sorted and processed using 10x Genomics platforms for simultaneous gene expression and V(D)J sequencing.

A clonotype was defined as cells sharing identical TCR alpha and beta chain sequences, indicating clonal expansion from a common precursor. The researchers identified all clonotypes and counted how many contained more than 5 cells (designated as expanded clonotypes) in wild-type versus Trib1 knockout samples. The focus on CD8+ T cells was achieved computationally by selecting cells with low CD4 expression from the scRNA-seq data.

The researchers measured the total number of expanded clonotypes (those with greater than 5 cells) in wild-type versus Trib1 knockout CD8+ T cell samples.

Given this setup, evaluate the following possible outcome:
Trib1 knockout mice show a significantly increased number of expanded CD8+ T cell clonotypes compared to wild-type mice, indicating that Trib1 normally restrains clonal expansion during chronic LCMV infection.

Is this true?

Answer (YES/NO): YES